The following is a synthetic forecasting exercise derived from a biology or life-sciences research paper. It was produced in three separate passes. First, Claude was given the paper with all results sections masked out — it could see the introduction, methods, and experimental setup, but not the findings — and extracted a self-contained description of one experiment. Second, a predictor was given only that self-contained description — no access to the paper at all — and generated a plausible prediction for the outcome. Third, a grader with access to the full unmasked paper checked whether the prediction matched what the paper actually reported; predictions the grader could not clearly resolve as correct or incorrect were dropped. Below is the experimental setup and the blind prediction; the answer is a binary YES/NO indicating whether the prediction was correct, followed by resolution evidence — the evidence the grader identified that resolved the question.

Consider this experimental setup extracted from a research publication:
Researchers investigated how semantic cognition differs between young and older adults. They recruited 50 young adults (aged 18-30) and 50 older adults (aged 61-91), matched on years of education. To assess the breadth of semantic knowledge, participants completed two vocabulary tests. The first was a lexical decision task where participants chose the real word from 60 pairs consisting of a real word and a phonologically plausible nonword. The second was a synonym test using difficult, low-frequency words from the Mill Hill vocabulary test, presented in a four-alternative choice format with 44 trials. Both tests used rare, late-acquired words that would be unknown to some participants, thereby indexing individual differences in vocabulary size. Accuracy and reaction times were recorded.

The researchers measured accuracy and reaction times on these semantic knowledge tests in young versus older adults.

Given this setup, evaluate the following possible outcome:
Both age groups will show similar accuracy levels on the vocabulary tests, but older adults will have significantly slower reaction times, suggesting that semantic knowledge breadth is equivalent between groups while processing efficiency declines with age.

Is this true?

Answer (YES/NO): NO